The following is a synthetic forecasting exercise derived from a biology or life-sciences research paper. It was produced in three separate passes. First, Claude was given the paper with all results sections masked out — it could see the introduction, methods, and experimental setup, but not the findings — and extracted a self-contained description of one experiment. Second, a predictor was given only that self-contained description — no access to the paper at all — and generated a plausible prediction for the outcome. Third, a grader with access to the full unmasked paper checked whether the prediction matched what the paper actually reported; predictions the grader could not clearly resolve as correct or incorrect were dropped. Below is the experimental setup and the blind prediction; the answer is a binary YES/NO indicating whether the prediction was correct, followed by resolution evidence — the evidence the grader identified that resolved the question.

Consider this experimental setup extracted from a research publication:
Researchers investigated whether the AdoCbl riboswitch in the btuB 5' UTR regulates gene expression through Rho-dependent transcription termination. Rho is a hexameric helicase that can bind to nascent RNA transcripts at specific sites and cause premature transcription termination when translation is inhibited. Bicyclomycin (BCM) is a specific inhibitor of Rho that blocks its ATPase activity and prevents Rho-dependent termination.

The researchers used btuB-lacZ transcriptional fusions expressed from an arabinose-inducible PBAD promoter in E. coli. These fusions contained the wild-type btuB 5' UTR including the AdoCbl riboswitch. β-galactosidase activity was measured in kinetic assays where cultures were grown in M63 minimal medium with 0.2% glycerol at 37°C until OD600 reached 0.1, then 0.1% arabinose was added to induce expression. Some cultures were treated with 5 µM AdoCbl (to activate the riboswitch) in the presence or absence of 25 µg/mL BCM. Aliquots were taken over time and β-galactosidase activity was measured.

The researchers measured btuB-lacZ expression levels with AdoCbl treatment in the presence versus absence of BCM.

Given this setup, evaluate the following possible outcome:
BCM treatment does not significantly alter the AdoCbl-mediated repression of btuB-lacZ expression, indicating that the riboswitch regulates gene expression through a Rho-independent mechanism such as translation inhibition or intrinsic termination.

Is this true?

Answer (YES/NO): NO